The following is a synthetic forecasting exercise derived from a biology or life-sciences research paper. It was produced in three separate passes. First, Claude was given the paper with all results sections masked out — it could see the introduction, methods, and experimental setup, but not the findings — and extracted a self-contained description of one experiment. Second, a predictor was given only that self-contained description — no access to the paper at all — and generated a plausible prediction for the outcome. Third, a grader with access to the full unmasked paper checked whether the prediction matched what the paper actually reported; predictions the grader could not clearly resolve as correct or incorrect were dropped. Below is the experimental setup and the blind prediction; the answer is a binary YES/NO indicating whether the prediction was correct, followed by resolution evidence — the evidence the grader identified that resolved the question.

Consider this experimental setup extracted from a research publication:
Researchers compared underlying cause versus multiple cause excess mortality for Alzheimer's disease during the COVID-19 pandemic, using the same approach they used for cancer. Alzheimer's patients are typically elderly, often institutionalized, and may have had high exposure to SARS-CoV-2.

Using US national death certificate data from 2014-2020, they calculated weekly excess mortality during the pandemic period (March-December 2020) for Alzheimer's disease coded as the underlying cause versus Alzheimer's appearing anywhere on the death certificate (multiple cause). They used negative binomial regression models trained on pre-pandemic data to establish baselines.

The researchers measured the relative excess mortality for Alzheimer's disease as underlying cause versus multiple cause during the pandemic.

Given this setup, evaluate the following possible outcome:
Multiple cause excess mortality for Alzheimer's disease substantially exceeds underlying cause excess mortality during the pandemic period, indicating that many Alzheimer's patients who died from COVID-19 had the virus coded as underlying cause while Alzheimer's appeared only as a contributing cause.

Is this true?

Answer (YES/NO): YES